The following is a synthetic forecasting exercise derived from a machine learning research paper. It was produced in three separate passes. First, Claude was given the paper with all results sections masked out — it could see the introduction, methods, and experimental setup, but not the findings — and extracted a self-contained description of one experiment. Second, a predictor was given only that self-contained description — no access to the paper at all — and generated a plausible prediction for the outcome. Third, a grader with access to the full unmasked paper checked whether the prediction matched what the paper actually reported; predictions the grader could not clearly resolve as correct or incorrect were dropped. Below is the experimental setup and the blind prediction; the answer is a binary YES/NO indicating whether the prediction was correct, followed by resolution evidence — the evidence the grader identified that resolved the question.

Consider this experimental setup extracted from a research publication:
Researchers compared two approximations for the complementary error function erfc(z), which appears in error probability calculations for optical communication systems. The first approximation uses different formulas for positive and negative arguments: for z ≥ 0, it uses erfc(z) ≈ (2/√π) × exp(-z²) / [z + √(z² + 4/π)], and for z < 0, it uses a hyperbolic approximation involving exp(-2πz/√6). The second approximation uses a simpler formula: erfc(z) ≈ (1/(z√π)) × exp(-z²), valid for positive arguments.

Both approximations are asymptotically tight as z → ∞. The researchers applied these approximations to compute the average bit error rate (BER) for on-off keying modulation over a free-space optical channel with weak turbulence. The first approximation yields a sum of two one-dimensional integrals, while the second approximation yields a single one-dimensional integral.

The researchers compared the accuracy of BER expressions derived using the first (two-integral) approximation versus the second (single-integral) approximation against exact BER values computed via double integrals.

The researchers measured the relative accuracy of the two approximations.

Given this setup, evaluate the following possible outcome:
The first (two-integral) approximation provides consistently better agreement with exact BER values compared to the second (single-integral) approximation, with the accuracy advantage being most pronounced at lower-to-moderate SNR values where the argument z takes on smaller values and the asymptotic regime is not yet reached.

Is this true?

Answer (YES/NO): NO